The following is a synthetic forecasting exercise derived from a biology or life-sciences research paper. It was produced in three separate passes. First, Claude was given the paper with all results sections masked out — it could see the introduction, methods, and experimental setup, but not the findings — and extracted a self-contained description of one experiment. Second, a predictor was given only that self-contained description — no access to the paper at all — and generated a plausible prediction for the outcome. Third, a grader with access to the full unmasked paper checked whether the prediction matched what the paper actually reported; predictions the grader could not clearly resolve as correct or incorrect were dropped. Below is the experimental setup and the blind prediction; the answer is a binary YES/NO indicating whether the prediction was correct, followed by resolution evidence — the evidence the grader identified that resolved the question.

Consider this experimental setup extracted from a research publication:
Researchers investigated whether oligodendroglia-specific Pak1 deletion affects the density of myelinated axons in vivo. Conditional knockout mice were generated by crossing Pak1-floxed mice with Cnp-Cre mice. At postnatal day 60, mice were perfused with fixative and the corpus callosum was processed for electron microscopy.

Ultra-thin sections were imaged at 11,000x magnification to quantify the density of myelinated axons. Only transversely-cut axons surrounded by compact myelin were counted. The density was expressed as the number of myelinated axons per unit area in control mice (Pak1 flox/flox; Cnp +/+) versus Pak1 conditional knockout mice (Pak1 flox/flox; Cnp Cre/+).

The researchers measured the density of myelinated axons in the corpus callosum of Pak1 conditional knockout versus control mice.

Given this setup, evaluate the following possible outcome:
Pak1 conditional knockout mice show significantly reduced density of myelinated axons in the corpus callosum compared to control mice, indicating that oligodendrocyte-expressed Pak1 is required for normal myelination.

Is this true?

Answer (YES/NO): NO